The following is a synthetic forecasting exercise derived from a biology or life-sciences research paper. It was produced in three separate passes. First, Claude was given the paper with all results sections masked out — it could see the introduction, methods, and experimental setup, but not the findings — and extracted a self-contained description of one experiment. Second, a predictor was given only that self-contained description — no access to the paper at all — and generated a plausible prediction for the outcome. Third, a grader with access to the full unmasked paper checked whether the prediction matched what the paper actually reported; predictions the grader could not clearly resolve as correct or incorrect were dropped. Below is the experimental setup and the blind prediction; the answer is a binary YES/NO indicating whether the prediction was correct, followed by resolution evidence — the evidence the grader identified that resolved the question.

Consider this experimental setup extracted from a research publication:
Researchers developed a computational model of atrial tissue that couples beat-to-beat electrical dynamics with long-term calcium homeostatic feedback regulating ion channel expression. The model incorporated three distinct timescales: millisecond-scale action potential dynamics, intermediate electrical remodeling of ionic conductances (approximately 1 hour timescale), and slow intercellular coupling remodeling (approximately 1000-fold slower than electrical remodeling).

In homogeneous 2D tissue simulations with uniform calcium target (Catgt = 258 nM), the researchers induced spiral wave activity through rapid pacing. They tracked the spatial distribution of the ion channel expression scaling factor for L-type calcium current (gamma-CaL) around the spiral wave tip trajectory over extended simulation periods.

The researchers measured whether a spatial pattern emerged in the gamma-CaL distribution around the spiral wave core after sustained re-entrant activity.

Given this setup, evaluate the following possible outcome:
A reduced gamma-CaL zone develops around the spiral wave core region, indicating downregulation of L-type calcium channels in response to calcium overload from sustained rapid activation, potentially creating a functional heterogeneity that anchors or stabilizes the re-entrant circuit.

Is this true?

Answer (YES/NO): NO